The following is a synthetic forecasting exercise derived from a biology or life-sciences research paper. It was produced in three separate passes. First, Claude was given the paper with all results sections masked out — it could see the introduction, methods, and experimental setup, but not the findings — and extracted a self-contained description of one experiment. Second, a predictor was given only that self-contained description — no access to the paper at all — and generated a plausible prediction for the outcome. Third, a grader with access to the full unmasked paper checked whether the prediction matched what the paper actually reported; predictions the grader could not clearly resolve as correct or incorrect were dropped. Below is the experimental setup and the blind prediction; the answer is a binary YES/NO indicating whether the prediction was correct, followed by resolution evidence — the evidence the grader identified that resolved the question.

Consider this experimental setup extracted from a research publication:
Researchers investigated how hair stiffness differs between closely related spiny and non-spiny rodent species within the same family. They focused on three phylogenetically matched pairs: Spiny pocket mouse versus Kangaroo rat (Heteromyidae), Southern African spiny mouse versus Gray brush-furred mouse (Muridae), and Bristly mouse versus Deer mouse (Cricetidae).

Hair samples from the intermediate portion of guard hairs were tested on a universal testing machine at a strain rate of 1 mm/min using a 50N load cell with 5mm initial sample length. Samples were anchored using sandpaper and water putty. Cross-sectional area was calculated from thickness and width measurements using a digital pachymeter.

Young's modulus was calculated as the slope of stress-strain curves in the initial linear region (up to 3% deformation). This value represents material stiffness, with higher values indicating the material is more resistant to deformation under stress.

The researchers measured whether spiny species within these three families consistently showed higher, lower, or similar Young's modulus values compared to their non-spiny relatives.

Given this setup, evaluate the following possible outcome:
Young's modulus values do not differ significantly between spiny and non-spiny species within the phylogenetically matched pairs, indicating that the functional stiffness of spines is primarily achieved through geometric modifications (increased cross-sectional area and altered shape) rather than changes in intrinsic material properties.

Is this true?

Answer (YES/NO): NO